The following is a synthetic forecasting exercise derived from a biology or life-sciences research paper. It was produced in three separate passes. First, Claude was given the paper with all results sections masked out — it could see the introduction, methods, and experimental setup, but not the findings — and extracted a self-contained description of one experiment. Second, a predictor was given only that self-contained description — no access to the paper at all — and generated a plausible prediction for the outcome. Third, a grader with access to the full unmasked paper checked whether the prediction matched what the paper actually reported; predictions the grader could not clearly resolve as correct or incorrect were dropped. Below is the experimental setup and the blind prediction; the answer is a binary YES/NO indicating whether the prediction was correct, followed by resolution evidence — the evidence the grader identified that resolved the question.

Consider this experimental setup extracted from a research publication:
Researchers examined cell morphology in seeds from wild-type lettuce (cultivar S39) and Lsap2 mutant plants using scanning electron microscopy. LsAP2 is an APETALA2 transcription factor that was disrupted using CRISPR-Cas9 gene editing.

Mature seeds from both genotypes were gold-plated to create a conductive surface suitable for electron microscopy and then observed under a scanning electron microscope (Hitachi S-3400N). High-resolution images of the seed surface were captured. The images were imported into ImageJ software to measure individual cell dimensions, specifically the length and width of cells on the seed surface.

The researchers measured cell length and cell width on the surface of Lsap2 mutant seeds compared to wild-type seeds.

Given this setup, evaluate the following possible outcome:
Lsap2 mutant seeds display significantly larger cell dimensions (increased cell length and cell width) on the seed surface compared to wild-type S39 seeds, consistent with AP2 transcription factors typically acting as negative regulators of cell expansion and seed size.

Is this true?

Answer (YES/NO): NO